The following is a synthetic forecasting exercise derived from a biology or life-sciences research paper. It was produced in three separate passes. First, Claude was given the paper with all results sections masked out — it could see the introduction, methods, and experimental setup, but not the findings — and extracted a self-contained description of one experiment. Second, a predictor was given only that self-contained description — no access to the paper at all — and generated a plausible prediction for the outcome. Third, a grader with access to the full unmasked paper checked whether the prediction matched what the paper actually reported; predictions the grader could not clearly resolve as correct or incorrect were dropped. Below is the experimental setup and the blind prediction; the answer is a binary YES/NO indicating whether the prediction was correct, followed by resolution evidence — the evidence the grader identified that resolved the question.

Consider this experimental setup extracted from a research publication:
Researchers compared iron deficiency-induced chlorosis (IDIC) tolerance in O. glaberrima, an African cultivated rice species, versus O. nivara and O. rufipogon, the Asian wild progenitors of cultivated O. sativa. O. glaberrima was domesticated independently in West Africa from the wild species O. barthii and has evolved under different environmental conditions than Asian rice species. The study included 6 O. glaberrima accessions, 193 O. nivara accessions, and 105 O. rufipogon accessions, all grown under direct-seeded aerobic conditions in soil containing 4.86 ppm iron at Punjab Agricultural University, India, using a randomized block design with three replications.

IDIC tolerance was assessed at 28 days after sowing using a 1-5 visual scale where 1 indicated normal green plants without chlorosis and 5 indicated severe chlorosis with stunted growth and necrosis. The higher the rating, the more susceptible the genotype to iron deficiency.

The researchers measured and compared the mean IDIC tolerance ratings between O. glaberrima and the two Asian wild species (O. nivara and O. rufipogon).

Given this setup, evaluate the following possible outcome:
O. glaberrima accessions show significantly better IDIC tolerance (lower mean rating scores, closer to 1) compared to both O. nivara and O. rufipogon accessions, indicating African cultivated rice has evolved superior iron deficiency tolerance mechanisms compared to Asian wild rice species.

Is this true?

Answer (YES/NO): NO